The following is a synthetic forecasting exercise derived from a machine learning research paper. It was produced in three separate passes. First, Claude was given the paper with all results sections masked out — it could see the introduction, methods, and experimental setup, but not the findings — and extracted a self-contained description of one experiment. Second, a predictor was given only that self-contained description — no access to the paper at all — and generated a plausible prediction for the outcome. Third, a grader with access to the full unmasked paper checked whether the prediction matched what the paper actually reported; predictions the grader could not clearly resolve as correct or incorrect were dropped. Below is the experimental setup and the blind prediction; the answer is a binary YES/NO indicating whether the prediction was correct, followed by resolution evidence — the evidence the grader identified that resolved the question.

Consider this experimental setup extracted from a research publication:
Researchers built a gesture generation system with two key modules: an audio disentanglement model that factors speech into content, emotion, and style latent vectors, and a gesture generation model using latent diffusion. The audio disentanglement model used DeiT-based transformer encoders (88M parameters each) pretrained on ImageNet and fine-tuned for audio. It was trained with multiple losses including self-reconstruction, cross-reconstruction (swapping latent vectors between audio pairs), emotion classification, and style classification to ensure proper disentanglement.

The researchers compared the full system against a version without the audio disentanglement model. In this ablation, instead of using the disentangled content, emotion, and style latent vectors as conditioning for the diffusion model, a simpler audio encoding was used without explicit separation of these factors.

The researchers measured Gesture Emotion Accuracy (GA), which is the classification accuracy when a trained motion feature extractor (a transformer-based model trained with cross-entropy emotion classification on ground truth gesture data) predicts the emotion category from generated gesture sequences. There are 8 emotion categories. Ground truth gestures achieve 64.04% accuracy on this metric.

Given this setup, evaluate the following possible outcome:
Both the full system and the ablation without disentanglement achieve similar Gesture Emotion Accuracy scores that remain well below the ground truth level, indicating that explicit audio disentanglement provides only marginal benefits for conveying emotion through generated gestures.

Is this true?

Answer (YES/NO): NO